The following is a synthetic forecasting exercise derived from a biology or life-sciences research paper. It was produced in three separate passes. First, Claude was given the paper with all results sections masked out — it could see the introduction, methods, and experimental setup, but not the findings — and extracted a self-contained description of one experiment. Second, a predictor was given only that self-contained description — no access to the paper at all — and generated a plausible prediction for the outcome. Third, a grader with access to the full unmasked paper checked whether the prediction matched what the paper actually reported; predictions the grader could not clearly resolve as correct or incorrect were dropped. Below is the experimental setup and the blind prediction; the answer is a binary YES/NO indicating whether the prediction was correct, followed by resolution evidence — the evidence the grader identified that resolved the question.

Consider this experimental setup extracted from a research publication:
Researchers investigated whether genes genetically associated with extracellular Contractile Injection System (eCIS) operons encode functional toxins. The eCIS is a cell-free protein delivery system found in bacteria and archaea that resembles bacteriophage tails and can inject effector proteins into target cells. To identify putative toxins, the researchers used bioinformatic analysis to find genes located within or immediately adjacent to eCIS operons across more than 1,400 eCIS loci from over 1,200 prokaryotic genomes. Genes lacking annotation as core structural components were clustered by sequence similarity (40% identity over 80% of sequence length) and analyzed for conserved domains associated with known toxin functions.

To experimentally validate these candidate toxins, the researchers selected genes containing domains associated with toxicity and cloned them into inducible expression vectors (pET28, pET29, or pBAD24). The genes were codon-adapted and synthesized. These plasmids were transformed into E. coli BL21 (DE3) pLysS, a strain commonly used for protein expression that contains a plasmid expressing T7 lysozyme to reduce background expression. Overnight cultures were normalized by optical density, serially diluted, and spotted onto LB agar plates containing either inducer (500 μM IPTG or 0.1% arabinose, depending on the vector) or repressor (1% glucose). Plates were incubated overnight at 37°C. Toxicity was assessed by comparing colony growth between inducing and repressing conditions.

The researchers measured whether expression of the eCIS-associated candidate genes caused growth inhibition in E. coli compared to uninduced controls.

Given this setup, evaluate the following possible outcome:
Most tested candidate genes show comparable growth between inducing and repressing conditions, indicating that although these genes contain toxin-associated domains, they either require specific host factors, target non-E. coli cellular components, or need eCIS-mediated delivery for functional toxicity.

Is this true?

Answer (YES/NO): NO